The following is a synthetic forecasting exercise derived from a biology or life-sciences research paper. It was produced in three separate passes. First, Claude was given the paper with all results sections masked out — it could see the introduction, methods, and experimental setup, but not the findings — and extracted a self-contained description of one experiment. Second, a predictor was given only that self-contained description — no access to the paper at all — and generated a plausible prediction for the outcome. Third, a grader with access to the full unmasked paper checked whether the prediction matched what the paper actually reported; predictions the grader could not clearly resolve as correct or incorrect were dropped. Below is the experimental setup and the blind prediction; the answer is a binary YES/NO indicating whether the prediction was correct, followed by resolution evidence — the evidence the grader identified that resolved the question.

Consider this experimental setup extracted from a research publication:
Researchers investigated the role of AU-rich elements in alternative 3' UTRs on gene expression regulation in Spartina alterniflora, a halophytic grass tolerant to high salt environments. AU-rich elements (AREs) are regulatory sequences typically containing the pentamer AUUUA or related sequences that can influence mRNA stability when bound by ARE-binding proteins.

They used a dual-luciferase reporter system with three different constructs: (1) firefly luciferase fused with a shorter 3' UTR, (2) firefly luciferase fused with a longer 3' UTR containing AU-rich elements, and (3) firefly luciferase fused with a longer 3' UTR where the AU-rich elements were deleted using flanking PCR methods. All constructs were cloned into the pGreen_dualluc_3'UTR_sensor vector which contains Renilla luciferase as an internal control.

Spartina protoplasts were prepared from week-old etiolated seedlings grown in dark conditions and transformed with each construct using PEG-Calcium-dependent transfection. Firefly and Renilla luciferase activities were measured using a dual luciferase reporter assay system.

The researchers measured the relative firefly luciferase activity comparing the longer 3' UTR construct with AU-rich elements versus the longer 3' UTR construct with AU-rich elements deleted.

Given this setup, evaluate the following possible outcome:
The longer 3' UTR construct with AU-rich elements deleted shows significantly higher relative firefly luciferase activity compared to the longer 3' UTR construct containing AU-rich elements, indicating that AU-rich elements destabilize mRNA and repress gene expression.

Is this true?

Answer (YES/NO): NO